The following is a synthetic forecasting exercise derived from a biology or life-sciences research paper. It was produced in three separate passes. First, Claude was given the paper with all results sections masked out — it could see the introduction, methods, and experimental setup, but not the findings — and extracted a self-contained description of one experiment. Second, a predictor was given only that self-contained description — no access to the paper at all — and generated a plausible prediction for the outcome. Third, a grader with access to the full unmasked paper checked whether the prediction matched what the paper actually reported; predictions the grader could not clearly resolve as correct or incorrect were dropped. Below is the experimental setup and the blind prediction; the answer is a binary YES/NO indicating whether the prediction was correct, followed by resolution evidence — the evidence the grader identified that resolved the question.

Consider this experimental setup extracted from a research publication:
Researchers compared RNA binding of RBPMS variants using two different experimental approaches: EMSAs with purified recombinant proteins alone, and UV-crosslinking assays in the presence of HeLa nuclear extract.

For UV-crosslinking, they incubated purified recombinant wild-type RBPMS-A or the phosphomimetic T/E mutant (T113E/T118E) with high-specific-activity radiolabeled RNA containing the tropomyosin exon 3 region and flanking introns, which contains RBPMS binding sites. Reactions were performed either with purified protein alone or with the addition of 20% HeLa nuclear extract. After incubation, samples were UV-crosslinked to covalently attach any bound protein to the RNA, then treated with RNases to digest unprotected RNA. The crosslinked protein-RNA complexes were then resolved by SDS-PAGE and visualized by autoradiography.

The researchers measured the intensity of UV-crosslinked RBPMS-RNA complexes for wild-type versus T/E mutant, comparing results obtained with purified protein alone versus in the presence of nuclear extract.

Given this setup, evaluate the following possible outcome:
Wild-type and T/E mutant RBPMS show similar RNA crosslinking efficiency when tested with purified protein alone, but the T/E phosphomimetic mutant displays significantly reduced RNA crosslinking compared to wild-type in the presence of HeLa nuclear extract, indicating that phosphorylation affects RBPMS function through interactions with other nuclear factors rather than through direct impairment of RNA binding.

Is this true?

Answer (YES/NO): NO